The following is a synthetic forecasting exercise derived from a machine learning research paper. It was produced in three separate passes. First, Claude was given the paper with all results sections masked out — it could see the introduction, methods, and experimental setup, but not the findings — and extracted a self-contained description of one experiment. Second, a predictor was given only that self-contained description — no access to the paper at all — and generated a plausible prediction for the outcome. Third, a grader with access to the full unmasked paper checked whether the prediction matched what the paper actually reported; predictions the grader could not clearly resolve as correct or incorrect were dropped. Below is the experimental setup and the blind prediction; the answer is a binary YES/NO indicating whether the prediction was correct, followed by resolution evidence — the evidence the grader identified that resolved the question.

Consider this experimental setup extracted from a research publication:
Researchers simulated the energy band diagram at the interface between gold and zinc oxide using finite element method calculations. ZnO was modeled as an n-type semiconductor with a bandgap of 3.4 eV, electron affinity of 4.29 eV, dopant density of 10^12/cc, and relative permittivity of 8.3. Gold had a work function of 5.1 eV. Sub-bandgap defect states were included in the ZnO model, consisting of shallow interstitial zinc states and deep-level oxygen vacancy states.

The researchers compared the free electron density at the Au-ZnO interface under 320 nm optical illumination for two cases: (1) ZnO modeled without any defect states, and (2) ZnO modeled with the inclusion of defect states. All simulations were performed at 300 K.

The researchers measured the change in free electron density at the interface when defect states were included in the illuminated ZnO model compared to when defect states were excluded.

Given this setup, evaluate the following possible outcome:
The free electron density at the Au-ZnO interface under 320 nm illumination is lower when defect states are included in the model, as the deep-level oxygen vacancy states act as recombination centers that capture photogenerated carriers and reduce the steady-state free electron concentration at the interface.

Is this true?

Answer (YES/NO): NO